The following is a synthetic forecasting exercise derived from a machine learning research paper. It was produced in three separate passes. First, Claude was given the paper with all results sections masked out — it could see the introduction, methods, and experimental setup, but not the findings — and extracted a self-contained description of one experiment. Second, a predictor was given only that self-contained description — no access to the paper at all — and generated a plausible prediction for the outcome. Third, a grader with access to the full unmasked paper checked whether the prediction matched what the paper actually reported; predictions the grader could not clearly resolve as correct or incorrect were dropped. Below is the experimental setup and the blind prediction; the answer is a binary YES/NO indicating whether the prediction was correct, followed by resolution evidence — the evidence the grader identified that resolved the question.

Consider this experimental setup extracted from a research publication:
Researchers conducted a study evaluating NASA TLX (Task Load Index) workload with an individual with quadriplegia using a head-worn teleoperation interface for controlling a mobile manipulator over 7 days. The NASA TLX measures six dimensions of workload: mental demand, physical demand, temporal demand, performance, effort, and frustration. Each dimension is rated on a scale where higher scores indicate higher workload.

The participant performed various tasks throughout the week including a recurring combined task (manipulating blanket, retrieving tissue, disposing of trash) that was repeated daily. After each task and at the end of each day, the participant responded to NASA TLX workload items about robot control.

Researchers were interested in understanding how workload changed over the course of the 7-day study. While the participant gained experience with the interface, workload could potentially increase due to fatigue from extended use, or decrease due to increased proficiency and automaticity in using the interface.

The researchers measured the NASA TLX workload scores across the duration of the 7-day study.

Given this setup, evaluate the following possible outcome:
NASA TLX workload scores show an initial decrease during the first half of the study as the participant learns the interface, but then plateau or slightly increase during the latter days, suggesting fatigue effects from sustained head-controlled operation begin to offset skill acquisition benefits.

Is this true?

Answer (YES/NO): NO